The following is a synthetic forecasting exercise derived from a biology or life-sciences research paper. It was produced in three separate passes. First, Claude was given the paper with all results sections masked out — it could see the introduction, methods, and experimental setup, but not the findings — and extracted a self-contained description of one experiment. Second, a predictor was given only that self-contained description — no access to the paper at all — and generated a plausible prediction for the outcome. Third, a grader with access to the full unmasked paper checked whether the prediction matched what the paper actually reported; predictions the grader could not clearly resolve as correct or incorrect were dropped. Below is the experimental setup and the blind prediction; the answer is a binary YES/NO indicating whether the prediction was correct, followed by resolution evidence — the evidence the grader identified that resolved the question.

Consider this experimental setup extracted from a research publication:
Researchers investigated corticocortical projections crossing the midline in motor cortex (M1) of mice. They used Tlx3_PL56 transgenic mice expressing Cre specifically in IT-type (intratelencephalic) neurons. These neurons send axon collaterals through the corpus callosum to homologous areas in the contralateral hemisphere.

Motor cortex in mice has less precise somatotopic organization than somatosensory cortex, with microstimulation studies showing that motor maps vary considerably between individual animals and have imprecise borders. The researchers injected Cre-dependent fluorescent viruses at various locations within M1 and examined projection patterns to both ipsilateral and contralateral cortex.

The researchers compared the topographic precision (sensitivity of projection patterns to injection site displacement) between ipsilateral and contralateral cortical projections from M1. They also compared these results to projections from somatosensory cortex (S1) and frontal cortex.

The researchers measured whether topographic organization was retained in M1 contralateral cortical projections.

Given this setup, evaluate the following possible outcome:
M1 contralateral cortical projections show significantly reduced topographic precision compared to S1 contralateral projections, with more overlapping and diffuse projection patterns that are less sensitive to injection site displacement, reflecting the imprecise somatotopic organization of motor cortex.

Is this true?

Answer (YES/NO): NO